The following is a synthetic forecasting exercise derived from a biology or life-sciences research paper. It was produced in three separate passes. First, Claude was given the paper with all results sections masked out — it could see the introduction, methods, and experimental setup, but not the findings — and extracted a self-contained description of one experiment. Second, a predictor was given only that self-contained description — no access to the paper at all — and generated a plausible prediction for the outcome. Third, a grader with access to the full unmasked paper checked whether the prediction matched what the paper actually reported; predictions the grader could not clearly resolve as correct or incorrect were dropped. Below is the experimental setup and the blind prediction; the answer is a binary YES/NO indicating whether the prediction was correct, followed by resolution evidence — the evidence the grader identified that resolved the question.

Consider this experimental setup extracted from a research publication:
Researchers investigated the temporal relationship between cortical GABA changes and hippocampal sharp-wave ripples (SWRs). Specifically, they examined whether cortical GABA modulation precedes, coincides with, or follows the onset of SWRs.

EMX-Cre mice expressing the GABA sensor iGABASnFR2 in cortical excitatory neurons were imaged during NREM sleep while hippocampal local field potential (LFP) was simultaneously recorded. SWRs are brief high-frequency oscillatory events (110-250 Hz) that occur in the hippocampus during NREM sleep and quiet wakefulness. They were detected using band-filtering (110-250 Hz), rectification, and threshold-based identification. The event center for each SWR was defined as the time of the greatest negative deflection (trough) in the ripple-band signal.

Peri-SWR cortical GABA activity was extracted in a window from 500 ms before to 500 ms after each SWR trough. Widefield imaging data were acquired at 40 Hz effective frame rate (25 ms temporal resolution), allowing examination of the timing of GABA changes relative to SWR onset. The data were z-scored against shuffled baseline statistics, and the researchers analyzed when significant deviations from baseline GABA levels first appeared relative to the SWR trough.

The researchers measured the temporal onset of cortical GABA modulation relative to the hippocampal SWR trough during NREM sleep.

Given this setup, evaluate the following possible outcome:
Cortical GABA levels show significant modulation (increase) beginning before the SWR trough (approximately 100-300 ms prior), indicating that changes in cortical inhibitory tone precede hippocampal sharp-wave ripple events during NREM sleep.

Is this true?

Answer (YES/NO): YES